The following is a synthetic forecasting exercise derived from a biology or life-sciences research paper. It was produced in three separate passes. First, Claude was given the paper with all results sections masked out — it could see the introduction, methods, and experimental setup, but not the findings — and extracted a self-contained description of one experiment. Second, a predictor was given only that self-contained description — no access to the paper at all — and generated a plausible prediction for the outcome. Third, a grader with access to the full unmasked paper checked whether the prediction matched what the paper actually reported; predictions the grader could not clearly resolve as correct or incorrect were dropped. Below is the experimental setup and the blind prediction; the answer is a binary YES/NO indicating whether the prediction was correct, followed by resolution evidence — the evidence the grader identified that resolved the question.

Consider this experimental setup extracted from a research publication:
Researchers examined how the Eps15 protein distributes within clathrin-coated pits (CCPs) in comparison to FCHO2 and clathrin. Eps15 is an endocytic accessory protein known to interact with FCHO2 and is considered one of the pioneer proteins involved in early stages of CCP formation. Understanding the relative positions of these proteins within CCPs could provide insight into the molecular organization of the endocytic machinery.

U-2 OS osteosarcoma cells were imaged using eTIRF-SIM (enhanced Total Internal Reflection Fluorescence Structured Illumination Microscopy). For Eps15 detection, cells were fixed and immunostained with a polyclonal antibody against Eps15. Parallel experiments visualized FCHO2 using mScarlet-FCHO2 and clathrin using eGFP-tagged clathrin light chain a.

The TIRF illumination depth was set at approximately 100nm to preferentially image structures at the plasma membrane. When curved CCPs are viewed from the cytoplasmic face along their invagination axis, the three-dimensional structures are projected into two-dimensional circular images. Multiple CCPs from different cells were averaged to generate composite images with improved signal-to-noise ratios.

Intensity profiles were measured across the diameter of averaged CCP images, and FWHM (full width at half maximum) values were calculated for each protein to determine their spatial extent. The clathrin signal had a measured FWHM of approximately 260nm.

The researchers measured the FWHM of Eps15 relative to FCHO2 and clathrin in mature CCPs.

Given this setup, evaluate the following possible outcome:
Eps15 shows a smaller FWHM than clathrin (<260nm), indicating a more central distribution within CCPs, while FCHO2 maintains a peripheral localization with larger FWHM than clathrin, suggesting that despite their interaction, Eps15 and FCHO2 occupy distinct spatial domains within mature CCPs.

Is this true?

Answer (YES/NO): NO